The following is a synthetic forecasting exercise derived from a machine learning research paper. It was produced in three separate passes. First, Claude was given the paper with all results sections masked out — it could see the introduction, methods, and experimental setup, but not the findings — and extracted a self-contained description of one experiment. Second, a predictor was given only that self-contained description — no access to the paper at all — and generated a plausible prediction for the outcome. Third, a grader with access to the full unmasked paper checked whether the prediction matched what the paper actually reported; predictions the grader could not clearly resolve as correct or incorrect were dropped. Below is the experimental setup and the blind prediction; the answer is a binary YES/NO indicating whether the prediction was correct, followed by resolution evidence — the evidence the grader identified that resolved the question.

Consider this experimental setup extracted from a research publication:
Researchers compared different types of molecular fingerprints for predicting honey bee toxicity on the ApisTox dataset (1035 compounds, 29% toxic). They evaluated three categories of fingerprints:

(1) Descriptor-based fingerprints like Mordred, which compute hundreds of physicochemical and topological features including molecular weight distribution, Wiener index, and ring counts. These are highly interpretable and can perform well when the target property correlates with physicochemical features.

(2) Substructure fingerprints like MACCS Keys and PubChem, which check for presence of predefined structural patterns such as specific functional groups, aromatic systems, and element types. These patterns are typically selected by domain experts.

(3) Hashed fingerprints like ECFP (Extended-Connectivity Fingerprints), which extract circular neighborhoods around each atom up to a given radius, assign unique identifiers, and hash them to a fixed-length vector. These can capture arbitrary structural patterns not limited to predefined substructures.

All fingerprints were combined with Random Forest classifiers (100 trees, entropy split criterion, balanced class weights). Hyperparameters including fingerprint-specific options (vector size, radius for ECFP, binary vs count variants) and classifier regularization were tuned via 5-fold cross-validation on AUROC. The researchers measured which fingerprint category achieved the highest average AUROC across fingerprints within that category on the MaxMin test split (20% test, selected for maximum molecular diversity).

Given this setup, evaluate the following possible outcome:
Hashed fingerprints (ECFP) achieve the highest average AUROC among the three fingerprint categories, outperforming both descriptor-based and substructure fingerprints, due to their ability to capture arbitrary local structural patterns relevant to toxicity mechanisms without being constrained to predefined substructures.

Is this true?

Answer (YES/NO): NO